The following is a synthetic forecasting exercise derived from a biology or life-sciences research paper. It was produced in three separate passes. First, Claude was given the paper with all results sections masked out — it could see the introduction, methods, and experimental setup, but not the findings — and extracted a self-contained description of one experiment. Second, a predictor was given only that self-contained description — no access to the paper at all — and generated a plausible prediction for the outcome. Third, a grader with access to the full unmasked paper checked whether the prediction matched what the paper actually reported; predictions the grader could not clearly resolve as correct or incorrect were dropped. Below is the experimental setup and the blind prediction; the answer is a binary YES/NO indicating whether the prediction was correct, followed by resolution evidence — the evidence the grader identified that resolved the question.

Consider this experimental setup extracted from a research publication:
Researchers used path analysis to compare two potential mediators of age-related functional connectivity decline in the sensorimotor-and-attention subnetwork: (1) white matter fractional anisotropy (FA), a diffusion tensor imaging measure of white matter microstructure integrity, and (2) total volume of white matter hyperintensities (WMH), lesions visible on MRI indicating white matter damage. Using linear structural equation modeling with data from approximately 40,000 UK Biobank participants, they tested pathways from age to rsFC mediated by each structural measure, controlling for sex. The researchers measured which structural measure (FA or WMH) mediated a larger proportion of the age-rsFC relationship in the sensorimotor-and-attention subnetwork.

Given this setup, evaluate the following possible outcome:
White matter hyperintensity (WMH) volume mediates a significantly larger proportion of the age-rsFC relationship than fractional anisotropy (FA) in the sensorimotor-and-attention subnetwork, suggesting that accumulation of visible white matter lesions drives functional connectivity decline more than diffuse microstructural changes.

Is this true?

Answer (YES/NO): YES